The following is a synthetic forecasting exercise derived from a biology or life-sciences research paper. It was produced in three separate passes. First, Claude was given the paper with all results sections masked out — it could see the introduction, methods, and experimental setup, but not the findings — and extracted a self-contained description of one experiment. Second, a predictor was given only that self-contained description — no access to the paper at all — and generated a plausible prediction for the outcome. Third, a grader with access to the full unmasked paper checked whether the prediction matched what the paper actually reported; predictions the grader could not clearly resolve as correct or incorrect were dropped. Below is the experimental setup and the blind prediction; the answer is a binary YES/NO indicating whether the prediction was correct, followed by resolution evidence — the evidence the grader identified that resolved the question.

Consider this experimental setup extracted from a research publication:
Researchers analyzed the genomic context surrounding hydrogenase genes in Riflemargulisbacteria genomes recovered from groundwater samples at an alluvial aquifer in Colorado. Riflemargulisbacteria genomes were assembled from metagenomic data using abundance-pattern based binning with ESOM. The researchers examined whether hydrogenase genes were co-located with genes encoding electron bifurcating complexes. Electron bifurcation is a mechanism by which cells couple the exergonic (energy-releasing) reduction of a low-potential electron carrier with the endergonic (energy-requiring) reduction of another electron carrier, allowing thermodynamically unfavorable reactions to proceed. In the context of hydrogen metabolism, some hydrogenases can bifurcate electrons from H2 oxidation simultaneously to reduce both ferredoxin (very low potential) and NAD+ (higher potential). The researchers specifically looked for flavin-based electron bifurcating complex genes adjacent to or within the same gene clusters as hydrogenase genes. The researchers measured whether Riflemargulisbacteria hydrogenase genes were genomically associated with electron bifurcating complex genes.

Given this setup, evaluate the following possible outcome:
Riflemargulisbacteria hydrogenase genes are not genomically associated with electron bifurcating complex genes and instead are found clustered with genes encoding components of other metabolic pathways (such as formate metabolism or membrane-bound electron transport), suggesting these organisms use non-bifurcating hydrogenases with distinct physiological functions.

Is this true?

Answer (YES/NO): NO